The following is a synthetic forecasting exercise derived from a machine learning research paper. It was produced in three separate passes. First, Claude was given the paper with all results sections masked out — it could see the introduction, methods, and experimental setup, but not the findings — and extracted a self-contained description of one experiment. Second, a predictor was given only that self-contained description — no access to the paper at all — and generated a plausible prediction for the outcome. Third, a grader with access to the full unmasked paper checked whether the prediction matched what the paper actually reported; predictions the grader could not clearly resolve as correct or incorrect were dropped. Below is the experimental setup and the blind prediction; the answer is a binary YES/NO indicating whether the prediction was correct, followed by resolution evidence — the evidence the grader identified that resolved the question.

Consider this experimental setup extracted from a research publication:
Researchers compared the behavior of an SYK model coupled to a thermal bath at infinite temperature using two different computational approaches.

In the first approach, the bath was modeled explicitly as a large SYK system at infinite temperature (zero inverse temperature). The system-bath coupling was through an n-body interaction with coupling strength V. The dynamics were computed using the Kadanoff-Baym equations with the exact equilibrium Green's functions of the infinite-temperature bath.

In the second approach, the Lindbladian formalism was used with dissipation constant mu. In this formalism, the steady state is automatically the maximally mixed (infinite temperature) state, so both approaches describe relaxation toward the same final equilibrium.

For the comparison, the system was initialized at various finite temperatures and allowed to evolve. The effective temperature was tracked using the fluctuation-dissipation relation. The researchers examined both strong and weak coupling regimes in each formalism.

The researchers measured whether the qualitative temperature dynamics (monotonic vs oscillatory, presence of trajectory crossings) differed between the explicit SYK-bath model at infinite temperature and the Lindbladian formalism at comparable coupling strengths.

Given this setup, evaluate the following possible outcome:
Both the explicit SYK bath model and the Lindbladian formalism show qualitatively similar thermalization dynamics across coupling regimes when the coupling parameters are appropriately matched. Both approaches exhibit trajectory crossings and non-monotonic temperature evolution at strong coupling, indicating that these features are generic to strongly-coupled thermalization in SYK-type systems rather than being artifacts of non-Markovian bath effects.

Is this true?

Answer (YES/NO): NO